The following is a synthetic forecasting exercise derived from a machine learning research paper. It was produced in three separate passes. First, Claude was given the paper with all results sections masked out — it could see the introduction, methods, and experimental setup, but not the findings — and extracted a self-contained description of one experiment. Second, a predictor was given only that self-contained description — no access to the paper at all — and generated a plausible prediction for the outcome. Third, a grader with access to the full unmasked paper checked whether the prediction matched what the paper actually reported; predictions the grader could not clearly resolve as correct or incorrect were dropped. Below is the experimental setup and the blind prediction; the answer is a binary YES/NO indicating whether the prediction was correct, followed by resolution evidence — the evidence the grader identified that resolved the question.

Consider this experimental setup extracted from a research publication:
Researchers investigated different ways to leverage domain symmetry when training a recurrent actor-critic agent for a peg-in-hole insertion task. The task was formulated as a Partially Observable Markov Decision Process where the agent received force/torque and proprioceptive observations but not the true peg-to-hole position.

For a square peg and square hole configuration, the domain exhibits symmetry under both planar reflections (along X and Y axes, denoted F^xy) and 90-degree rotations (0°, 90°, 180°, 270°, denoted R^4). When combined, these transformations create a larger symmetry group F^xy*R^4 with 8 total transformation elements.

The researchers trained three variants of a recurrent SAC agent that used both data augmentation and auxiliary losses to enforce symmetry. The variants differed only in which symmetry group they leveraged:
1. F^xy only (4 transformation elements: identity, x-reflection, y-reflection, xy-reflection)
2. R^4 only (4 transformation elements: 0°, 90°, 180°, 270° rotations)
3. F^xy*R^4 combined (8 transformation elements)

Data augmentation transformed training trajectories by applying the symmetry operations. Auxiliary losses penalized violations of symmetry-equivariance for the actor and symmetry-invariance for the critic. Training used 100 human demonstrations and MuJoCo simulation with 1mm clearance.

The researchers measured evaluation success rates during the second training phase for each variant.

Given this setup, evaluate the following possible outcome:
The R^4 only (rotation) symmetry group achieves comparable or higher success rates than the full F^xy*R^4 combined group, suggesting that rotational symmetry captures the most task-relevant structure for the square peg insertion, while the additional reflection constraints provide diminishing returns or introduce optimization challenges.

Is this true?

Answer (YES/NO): NO